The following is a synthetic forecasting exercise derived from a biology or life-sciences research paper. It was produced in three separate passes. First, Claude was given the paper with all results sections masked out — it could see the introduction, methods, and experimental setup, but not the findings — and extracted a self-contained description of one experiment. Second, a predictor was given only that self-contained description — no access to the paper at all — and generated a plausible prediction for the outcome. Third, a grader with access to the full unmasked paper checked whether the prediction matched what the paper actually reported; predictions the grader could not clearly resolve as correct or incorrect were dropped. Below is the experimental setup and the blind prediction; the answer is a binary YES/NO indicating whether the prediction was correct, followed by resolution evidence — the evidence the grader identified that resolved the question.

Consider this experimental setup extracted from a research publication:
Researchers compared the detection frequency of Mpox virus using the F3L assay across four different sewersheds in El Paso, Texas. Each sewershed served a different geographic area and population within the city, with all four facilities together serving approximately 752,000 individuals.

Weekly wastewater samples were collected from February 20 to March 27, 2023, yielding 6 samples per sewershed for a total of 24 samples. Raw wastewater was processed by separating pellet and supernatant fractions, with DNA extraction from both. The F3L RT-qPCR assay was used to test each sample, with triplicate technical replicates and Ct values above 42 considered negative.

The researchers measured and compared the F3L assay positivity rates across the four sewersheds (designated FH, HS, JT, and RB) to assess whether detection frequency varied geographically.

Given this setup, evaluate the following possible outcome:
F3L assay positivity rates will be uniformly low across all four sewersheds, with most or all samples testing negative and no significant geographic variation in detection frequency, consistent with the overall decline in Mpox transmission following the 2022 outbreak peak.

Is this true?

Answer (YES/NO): NO